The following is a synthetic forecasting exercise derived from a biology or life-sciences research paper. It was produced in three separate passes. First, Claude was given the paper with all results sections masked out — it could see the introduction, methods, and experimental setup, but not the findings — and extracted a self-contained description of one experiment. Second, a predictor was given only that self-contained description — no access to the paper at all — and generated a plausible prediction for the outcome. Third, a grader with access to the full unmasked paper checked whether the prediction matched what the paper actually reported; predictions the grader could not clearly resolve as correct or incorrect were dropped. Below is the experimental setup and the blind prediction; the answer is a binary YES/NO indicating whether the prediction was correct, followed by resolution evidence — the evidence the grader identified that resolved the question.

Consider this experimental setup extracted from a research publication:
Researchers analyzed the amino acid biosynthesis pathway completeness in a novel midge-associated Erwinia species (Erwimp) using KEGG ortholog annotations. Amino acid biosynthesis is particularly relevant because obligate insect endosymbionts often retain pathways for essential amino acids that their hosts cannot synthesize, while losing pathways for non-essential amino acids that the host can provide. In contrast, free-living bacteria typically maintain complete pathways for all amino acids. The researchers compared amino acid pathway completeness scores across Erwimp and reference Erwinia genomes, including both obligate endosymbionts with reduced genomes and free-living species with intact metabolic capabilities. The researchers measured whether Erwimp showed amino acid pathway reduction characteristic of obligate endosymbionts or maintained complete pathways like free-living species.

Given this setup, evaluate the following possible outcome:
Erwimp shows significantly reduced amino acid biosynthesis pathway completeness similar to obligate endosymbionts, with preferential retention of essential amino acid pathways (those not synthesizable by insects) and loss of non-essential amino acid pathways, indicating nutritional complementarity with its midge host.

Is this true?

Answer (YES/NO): NO